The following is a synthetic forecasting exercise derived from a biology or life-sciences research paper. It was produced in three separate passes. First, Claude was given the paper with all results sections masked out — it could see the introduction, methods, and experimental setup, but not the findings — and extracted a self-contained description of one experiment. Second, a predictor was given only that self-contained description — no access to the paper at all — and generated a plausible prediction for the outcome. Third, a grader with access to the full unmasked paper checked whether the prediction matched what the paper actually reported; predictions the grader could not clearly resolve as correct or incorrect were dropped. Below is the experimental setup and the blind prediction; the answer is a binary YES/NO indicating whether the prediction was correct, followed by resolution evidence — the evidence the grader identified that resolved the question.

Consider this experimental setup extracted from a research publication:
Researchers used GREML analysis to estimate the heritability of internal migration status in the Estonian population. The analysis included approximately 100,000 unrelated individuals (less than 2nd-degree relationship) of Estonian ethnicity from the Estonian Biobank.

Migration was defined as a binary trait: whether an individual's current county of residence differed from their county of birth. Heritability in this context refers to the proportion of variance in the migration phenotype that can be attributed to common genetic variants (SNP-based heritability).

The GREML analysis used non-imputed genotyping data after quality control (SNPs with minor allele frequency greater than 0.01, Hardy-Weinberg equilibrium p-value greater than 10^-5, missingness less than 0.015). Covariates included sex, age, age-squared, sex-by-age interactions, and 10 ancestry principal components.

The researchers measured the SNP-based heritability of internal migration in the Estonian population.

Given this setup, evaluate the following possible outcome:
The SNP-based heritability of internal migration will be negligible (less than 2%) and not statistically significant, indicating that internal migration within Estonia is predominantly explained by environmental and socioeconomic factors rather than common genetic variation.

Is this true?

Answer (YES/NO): NO